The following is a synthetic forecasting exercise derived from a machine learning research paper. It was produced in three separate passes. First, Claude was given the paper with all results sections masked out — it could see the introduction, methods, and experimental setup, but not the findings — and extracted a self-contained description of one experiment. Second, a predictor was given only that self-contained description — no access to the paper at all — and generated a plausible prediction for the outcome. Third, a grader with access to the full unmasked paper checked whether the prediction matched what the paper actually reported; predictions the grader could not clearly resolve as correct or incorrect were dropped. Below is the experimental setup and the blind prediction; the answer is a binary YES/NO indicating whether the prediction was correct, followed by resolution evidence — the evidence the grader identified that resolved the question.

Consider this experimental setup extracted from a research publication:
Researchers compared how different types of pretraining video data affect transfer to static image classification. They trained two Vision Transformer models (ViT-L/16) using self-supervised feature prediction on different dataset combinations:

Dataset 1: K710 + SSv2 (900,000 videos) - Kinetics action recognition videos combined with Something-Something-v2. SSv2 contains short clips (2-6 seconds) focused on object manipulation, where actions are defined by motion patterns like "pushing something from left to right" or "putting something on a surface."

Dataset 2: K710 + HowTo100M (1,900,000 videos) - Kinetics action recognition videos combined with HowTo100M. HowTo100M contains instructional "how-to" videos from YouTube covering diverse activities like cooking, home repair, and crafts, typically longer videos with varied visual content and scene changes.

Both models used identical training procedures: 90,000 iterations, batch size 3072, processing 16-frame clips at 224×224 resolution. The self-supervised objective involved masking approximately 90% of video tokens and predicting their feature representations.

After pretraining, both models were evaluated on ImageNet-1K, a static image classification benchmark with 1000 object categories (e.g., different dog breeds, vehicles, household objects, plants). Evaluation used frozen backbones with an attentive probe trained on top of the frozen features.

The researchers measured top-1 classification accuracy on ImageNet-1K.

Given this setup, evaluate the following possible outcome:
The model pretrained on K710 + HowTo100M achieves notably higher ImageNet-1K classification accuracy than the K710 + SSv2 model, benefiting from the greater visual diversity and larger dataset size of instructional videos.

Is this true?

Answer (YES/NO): YES